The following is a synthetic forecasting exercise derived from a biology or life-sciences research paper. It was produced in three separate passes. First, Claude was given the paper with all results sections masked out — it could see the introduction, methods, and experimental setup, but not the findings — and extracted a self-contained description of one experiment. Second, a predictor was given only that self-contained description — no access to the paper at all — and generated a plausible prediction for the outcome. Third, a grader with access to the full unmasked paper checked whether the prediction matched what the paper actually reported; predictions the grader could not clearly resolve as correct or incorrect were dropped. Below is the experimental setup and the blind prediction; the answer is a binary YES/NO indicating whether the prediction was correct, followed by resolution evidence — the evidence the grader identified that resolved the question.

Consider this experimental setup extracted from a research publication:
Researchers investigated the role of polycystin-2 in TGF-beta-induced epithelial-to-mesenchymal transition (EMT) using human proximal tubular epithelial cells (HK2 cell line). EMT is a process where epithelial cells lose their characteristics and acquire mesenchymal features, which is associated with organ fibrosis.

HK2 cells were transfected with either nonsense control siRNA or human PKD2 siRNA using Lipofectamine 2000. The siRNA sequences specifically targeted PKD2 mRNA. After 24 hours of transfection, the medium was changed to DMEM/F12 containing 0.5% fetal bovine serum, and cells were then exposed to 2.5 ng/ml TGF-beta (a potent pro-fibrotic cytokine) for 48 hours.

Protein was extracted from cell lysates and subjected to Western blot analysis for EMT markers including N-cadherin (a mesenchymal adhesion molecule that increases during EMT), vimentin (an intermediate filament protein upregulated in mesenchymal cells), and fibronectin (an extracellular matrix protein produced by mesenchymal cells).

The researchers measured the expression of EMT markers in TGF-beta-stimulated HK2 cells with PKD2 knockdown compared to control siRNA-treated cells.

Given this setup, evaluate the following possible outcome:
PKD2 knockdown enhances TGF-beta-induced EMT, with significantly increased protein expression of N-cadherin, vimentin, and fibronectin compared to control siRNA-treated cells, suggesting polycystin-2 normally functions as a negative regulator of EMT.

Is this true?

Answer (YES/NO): NO